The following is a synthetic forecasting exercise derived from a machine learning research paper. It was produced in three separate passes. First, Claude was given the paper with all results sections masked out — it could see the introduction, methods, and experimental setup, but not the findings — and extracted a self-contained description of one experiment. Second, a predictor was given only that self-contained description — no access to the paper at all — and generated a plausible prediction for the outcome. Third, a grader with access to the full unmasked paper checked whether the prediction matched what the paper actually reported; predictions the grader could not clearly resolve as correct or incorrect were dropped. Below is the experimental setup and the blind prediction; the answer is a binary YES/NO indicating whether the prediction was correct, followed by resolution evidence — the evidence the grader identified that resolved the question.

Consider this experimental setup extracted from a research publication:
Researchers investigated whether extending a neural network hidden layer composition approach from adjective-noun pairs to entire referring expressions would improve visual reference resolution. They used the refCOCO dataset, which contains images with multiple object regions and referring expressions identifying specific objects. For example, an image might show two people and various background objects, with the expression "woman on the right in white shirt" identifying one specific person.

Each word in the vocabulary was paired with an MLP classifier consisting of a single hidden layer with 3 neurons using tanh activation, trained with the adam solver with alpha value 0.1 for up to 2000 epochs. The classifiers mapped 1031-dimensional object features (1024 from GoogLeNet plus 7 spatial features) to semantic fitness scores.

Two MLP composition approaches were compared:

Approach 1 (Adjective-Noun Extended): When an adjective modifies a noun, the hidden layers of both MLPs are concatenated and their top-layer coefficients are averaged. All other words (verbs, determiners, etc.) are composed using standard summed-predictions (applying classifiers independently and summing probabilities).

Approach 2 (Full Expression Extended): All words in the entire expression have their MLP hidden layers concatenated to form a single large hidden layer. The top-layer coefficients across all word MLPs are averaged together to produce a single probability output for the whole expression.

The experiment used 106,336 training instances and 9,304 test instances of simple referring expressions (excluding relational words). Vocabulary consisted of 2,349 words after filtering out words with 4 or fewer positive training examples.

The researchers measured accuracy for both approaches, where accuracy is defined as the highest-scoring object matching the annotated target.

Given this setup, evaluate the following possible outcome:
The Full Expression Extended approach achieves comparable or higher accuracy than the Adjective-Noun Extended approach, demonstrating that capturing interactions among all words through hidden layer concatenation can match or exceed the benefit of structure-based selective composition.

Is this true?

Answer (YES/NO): NO